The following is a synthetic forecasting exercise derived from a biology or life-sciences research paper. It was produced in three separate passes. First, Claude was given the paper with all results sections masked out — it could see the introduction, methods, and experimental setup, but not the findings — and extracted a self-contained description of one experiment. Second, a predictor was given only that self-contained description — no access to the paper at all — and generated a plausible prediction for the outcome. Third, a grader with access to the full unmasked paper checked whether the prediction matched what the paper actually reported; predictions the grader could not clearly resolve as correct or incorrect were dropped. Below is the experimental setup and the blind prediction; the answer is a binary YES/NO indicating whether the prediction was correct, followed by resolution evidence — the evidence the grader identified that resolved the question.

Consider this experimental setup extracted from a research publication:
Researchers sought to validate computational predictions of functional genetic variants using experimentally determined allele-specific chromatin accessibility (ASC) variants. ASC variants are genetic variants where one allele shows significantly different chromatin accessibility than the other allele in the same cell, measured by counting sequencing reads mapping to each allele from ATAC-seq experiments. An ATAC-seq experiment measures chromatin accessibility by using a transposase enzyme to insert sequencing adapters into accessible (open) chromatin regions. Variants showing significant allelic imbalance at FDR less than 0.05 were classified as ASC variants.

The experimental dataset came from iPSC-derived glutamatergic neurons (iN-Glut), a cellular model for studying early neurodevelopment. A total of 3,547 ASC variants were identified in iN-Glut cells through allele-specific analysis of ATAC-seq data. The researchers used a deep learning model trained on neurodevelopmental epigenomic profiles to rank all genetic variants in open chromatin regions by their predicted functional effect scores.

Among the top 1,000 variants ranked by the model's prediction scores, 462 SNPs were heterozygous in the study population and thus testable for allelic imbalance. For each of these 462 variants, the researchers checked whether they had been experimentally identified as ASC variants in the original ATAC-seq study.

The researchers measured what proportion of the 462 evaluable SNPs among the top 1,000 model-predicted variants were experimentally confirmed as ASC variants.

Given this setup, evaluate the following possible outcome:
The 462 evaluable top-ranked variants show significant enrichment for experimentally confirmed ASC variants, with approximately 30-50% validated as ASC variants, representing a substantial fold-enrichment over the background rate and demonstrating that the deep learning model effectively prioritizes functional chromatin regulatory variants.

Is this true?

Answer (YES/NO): NO